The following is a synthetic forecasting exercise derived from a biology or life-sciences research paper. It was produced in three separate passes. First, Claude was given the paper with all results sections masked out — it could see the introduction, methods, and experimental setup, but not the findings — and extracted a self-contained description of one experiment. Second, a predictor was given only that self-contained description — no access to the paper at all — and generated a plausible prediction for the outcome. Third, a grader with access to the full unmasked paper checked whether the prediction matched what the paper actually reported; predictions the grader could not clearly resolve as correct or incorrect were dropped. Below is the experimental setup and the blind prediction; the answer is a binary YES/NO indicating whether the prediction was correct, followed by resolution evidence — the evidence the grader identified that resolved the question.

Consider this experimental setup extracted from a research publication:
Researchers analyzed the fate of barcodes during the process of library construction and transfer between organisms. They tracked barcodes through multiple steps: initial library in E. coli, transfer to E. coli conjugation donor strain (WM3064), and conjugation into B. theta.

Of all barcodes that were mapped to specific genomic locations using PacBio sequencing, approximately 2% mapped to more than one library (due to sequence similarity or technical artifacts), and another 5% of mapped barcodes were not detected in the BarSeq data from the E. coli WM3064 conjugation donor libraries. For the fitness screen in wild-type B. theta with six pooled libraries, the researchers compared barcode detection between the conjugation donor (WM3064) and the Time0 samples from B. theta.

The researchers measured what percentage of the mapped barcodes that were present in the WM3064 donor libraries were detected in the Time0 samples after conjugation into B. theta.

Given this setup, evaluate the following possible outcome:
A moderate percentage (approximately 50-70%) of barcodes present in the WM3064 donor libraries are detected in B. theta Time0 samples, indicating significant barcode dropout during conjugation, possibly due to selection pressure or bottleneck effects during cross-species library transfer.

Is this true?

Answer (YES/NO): NO